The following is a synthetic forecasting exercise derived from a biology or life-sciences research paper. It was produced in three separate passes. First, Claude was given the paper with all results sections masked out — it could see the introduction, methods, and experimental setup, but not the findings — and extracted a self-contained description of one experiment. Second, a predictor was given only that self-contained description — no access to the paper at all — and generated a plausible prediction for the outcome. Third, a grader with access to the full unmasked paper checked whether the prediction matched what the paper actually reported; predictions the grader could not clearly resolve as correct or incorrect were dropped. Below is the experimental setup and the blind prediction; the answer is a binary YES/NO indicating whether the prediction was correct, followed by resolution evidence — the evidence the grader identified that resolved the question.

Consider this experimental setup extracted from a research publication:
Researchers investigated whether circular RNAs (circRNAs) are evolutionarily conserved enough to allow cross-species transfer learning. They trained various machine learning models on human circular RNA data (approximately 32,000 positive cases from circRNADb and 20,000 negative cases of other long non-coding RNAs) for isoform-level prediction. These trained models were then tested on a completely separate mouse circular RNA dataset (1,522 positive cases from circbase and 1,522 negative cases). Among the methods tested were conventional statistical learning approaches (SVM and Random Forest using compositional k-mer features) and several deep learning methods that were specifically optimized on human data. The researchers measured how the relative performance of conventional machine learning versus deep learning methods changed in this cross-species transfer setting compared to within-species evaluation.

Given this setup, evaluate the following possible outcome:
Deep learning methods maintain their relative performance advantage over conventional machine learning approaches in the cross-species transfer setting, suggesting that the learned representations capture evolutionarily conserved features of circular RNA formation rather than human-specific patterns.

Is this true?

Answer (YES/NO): NO